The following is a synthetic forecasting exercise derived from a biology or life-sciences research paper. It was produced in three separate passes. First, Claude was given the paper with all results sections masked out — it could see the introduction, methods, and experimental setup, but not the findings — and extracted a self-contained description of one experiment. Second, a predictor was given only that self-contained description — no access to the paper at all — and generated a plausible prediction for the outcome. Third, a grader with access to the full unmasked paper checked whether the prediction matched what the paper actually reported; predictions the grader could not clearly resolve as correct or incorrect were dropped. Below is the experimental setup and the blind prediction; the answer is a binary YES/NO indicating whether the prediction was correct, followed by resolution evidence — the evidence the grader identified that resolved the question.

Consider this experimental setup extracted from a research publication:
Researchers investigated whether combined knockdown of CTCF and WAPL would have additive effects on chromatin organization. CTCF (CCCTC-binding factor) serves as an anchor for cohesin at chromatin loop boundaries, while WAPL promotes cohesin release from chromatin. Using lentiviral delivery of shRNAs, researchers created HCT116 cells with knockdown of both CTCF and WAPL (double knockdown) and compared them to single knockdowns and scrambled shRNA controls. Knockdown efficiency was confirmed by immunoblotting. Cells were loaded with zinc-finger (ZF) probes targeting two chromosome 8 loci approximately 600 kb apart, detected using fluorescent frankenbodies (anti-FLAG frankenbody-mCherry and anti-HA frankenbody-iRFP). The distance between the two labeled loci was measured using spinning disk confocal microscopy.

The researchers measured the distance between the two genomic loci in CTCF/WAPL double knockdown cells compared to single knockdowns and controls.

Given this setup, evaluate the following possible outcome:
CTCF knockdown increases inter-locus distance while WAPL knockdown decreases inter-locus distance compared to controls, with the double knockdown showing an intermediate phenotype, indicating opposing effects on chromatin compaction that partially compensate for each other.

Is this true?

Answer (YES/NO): NO